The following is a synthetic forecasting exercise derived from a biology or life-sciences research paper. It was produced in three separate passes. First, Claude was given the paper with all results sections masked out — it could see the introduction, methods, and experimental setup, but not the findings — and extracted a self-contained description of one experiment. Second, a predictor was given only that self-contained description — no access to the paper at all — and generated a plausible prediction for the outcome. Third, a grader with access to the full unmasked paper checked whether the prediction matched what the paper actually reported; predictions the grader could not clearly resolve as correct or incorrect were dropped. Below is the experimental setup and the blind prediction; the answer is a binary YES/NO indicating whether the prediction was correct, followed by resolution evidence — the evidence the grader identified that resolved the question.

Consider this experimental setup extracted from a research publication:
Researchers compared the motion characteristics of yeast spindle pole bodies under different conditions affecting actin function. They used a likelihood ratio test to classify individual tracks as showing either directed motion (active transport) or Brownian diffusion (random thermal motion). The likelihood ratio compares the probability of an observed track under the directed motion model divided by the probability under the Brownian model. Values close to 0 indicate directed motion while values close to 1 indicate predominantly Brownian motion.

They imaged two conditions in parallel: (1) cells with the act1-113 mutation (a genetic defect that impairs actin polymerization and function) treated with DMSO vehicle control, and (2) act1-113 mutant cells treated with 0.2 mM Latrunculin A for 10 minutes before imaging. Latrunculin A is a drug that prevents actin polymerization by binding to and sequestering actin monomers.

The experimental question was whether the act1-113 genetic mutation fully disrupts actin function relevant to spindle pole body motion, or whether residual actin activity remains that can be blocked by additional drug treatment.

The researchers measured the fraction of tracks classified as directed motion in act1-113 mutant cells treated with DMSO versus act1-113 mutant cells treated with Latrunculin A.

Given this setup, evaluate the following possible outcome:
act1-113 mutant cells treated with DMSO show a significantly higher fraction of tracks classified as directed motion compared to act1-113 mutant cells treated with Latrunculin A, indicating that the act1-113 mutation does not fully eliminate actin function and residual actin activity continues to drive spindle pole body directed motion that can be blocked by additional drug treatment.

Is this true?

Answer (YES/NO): NO